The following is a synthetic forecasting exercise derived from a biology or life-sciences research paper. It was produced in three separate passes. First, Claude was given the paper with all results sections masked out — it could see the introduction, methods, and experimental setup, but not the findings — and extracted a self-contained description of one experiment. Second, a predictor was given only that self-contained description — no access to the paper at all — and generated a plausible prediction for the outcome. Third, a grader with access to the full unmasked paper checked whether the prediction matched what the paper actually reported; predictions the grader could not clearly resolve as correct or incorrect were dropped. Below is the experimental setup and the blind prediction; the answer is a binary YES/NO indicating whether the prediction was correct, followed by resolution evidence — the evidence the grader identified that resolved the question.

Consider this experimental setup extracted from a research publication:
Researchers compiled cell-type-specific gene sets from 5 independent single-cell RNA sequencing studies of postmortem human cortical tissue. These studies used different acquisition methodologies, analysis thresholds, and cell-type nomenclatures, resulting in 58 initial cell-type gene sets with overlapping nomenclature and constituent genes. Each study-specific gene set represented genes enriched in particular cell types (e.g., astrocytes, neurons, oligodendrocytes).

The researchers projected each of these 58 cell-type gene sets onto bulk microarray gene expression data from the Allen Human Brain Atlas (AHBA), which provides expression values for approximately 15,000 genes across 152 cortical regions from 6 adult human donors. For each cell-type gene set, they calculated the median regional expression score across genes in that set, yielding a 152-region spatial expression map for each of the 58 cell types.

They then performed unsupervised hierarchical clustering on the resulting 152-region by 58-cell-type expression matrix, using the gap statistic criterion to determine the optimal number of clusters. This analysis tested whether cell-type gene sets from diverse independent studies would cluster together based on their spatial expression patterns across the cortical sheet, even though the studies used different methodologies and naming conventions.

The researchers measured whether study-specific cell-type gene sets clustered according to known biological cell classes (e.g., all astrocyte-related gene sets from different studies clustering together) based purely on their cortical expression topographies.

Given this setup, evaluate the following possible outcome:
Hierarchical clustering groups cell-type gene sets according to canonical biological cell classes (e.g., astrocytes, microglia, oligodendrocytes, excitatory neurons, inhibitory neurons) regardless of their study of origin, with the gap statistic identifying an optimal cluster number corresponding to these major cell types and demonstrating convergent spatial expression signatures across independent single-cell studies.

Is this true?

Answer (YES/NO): NO